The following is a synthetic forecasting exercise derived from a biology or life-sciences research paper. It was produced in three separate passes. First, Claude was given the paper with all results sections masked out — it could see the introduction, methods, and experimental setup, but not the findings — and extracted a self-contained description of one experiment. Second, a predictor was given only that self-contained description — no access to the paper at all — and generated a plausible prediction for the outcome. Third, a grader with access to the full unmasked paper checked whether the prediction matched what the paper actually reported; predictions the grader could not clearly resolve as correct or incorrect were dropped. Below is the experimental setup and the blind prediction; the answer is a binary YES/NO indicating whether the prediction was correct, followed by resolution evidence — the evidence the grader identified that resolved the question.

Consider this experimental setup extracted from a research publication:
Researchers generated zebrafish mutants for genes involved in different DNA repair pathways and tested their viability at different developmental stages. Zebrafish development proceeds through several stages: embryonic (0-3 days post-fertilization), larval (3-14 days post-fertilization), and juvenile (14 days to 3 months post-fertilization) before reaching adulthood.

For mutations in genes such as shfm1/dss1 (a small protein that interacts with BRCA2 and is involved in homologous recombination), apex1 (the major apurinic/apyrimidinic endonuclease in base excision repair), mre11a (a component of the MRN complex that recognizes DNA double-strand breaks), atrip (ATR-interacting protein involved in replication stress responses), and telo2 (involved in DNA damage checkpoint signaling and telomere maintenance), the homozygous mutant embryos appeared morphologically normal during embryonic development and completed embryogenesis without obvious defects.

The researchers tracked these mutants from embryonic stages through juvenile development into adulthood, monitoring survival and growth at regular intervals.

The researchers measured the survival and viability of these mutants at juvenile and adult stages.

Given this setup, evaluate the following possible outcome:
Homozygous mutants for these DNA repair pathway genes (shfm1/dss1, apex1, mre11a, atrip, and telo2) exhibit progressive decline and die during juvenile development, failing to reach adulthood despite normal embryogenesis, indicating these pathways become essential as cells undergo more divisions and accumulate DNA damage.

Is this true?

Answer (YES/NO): YES